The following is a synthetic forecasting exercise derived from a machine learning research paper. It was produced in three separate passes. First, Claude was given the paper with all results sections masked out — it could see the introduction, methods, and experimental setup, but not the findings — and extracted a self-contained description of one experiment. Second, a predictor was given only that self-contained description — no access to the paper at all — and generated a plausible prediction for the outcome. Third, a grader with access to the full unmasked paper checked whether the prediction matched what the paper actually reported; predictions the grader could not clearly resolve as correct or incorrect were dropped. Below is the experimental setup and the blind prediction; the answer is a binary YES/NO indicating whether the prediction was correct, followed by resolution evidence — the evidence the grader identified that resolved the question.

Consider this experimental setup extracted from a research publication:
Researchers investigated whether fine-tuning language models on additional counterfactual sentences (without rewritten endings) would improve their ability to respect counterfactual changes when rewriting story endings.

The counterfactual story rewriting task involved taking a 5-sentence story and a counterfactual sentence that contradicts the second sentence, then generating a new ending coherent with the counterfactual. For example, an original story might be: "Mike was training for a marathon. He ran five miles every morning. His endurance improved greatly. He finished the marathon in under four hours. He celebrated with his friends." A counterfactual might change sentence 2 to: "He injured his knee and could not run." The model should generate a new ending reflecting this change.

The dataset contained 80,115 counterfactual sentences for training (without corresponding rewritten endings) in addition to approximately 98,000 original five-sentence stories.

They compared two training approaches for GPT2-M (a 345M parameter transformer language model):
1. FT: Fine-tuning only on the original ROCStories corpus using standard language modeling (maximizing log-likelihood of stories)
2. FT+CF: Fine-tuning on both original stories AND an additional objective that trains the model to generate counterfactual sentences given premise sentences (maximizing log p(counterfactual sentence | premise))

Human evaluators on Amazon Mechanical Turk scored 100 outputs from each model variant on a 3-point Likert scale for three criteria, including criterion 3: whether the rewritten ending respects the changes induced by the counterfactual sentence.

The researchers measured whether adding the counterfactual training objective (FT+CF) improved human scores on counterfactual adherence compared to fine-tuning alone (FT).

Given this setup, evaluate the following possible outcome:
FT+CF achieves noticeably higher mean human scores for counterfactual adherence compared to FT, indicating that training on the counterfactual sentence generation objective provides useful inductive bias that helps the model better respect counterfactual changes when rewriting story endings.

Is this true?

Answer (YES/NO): NO